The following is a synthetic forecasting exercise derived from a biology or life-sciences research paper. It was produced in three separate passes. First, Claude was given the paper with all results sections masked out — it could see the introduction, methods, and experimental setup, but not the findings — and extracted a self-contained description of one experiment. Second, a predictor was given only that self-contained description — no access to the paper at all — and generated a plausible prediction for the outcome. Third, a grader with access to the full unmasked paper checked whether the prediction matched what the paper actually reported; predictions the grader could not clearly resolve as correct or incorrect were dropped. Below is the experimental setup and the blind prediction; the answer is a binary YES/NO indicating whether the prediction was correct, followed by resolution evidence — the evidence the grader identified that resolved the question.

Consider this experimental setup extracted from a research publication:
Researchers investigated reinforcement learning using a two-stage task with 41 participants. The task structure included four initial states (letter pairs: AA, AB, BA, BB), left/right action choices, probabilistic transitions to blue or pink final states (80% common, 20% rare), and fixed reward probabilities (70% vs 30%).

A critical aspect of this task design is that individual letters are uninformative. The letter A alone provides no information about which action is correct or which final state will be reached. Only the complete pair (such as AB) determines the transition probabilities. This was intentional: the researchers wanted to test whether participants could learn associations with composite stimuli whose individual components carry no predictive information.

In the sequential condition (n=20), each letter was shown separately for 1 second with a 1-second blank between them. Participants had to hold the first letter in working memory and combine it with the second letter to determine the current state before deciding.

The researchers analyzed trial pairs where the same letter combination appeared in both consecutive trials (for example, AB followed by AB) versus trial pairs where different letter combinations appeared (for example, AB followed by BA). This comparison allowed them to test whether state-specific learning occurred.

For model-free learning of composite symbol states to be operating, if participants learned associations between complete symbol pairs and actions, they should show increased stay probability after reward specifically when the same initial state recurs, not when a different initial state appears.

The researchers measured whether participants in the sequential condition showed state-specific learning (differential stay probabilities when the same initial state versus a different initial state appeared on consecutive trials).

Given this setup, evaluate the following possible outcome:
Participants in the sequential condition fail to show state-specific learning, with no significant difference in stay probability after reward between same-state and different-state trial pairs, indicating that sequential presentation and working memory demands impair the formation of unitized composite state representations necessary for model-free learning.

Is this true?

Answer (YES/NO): NO